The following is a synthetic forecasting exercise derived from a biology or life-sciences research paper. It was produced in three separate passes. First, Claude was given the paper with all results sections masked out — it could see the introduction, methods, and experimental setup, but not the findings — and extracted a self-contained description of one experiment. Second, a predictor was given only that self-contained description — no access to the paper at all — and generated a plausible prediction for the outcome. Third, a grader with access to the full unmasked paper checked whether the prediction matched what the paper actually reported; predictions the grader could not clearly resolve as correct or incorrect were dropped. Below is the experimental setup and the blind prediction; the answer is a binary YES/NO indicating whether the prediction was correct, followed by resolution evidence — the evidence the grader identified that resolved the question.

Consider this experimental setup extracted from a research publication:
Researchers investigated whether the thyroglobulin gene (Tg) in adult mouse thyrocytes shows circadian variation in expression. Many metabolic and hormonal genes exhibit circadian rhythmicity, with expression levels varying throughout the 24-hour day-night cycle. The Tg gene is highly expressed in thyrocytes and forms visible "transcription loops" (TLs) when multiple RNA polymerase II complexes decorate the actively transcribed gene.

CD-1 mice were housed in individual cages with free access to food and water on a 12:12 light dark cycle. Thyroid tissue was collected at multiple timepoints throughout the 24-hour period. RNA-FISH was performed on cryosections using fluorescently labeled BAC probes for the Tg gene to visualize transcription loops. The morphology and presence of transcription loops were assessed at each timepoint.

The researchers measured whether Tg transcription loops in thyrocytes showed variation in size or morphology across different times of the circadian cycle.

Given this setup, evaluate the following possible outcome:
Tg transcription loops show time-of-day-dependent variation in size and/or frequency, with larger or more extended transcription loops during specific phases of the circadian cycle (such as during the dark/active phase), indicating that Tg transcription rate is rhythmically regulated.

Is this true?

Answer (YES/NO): NO